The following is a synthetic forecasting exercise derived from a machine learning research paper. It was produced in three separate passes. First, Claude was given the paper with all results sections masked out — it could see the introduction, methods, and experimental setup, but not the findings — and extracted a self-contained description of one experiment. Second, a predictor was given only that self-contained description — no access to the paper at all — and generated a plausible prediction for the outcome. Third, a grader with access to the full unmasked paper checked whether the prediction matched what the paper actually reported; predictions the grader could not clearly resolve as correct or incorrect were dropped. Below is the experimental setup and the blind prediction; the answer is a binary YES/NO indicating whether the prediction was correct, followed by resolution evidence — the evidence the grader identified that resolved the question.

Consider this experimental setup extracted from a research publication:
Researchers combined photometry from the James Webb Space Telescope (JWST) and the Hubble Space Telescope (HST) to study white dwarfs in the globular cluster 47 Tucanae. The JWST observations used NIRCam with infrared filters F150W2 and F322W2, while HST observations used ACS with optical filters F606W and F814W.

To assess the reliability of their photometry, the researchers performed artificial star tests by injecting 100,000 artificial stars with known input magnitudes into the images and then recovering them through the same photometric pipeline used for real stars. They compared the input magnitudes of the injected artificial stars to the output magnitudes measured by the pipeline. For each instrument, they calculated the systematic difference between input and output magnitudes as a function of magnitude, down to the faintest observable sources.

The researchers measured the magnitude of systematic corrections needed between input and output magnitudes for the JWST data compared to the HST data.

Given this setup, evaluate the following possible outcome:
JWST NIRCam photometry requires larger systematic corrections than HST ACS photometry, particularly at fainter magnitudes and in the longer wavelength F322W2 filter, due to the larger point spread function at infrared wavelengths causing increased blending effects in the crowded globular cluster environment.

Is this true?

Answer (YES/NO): NO